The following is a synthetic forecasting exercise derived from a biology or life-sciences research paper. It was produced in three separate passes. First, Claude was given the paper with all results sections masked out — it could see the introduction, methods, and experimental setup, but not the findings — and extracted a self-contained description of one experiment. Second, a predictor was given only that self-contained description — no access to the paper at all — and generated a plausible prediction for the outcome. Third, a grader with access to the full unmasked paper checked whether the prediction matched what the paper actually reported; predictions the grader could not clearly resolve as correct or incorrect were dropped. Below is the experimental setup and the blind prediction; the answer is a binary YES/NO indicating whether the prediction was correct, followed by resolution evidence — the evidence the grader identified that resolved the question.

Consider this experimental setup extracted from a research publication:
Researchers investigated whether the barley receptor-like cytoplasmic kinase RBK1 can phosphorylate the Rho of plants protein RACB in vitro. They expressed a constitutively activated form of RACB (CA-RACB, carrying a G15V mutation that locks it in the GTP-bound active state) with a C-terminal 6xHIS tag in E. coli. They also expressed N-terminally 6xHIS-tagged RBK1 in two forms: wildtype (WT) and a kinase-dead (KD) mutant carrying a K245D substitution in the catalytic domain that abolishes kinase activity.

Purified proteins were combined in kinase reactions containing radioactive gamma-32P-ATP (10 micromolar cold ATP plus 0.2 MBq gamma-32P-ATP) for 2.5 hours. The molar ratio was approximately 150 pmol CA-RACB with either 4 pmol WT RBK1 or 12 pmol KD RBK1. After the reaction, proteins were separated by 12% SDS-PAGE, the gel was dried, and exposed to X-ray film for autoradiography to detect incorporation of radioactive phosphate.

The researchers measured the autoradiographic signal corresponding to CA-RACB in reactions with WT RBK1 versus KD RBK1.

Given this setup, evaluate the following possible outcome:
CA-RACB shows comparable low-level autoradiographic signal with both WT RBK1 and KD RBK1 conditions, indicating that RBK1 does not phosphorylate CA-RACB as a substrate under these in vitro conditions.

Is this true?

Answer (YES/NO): NO